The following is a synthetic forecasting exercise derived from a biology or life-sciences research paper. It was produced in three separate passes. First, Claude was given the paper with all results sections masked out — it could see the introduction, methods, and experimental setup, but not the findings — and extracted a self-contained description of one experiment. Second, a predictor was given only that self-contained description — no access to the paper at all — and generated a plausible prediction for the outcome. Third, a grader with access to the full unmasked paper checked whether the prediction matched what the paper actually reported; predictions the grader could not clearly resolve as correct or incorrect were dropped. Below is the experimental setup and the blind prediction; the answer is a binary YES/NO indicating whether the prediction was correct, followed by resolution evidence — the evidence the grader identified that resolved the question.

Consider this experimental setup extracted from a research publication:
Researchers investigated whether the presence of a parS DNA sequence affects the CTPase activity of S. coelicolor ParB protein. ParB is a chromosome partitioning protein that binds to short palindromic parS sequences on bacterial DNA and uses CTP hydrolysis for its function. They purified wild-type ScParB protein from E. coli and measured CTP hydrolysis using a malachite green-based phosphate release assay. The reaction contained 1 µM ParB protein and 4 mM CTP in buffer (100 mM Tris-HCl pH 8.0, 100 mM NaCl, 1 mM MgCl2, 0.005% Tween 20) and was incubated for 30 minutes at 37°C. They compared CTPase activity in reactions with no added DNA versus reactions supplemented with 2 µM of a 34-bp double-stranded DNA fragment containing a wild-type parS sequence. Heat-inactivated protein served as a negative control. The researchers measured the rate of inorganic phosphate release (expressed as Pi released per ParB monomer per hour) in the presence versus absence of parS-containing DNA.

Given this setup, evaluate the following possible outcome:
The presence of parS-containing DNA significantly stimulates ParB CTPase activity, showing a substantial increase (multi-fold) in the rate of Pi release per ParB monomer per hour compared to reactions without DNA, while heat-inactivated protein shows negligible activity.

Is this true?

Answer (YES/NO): YES